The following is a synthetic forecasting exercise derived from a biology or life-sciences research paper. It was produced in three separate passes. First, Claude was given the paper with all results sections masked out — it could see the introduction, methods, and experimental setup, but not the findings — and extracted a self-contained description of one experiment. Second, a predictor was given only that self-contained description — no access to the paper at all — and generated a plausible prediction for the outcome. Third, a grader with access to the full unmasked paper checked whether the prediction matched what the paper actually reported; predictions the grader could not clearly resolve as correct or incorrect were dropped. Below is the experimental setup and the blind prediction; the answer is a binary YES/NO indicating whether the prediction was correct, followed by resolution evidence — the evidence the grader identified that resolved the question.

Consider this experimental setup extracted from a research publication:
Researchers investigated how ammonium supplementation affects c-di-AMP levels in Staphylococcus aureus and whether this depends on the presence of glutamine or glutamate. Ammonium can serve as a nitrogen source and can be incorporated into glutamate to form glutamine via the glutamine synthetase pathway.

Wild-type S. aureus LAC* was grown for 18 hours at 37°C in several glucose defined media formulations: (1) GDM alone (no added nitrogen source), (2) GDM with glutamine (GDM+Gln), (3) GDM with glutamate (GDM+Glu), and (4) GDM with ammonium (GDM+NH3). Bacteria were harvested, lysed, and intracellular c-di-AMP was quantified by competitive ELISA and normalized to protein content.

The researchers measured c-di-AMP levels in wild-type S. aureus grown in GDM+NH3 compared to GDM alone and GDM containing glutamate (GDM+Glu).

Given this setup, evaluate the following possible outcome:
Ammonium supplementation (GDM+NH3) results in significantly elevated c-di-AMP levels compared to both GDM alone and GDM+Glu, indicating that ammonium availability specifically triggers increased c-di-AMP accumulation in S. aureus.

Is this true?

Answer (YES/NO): NO